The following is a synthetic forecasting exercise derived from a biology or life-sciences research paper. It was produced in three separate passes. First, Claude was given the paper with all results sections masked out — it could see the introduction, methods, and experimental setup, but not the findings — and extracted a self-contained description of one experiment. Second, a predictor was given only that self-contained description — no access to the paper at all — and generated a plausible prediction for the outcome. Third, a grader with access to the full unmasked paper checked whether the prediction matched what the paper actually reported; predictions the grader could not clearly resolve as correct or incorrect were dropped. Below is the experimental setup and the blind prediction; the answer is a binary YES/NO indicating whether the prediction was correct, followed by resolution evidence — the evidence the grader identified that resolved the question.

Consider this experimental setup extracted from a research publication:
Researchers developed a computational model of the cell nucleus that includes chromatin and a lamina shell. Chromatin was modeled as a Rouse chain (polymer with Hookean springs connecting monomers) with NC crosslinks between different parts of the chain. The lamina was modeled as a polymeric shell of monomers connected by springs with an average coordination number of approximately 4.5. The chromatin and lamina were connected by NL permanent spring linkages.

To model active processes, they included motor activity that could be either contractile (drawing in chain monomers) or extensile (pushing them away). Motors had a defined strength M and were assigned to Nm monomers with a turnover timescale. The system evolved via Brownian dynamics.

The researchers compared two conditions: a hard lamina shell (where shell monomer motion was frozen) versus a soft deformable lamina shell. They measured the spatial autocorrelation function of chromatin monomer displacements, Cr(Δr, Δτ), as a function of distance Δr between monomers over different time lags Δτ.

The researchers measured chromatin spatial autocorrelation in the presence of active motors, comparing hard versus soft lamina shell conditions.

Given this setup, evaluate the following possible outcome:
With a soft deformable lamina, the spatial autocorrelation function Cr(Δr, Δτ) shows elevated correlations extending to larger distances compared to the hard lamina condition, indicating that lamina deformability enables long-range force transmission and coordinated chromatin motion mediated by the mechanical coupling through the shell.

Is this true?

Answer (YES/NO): YES